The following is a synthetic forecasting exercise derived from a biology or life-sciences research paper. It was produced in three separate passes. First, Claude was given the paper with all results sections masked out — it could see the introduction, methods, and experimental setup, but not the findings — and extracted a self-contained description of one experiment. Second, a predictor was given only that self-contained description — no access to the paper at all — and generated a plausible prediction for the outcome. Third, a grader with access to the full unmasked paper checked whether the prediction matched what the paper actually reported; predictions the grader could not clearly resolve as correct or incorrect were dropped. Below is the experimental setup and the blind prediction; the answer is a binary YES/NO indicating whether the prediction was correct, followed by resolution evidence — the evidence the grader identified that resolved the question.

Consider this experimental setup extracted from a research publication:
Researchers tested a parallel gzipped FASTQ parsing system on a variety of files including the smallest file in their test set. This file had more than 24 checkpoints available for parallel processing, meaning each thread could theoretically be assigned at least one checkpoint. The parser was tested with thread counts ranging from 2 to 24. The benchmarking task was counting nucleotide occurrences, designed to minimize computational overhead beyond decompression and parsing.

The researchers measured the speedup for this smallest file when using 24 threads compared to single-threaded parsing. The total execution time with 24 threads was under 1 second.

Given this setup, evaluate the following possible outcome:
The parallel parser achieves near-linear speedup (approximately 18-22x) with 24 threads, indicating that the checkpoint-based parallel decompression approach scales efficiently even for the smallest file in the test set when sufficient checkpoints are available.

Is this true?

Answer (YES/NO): NO